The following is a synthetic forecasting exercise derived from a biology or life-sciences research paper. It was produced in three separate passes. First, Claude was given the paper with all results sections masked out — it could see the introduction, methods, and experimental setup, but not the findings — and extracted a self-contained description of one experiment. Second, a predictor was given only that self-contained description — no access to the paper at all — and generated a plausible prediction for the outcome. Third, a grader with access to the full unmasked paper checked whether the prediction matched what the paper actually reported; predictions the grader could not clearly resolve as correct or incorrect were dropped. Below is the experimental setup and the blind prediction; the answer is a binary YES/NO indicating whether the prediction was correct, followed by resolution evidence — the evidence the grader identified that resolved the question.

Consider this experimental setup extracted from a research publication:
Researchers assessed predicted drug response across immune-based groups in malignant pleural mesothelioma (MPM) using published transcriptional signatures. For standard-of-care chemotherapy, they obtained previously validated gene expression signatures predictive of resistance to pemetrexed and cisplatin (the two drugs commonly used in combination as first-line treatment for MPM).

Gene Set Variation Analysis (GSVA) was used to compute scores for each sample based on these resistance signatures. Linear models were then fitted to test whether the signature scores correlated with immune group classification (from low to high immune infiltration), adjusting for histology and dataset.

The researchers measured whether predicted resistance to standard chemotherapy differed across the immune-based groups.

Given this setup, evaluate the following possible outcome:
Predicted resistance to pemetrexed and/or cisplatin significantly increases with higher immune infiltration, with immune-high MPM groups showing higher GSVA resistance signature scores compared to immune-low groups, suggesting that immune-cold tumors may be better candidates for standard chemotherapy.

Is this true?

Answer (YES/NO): NO